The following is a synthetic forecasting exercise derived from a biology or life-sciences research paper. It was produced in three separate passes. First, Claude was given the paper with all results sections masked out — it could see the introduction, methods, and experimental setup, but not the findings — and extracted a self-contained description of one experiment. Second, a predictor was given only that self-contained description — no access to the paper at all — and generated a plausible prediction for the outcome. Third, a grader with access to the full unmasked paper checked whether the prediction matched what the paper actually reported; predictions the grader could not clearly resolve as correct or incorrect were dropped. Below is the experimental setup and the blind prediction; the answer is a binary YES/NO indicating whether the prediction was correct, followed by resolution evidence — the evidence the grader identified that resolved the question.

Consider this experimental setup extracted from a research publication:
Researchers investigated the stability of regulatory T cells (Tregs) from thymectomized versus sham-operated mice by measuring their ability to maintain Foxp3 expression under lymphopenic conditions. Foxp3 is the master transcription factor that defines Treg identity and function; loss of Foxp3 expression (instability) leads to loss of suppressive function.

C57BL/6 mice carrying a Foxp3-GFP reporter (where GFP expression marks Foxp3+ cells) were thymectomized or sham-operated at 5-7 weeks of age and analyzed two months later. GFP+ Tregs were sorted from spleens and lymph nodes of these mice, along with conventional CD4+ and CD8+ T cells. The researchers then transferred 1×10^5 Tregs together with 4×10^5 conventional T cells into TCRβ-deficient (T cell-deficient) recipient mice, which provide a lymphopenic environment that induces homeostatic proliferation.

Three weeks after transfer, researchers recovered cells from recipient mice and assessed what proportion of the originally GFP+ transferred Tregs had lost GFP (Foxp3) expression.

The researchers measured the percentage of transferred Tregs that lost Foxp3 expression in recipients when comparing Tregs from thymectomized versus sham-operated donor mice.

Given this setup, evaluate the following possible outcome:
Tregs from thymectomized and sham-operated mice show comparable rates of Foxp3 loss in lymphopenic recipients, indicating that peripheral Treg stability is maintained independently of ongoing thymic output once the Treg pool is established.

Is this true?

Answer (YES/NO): NO